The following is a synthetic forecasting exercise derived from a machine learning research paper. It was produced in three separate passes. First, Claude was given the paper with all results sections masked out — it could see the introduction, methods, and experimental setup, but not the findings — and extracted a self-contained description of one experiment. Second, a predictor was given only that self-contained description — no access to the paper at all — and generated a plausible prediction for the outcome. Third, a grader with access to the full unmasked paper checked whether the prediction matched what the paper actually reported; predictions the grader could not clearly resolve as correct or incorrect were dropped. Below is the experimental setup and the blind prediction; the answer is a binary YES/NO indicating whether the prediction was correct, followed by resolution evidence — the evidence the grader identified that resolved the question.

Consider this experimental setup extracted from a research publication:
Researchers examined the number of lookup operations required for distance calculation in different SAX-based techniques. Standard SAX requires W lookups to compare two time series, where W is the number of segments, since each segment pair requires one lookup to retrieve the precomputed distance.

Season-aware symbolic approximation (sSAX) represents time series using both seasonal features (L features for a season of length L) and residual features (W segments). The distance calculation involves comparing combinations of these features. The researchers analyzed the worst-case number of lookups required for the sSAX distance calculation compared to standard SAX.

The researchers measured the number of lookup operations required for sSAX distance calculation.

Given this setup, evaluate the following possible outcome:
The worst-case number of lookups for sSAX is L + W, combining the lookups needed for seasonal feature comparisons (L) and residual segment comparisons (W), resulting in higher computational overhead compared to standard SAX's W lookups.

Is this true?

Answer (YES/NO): NO